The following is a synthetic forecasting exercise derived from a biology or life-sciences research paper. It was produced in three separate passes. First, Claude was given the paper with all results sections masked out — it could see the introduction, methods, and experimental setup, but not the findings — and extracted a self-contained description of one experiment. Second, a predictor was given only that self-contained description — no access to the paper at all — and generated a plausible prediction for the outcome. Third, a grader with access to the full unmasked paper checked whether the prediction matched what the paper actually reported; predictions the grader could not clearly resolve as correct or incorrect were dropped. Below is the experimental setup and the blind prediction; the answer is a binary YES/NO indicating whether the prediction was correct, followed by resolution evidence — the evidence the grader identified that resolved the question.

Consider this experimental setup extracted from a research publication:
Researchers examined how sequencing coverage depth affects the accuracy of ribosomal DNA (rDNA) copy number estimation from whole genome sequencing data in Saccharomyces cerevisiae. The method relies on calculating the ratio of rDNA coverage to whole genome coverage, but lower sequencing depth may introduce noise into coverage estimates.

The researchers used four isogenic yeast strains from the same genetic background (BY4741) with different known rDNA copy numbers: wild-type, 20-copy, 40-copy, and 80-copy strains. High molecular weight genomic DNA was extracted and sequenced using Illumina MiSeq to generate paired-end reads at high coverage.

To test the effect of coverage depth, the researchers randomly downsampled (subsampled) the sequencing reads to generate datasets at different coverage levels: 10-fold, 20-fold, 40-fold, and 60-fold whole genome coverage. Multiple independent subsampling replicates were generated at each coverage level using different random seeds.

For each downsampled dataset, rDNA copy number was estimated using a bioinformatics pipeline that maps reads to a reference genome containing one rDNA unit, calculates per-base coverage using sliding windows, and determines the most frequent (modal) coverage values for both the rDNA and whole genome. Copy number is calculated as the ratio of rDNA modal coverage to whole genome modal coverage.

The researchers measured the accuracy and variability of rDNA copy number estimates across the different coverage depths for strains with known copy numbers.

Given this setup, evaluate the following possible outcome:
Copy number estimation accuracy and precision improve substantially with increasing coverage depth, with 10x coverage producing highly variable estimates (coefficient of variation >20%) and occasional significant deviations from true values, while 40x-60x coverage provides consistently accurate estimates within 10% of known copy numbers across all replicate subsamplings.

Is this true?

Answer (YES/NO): NO